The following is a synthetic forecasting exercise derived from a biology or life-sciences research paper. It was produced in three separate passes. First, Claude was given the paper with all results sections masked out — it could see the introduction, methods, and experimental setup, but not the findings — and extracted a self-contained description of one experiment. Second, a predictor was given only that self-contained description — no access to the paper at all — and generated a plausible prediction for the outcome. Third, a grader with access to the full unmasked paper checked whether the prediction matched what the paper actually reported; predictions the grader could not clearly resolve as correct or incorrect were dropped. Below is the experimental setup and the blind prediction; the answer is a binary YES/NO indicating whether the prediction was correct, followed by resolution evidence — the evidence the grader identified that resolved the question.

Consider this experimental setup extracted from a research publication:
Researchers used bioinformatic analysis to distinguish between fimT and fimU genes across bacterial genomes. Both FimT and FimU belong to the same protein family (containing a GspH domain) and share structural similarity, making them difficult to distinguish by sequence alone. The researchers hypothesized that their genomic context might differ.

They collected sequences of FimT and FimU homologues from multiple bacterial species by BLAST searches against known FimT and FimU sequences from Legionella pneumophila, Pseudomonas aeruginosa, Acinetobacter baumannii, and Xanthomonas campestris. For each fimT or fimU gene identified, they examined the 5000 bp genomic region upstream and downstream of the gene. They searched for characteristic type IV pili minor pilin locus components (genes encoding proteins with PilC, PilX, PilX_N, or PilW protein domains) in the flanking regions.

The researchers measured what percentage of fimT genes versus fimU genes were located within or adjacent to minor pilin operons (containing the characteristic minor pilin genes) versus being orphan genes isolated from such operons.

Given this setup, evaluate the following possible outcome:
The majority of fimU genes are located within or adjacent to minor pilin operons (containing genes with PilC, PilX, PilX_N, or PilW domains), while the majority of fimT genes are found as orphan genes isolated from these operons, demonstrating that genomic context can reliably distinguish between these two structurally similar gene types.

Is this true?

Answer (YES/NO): NO